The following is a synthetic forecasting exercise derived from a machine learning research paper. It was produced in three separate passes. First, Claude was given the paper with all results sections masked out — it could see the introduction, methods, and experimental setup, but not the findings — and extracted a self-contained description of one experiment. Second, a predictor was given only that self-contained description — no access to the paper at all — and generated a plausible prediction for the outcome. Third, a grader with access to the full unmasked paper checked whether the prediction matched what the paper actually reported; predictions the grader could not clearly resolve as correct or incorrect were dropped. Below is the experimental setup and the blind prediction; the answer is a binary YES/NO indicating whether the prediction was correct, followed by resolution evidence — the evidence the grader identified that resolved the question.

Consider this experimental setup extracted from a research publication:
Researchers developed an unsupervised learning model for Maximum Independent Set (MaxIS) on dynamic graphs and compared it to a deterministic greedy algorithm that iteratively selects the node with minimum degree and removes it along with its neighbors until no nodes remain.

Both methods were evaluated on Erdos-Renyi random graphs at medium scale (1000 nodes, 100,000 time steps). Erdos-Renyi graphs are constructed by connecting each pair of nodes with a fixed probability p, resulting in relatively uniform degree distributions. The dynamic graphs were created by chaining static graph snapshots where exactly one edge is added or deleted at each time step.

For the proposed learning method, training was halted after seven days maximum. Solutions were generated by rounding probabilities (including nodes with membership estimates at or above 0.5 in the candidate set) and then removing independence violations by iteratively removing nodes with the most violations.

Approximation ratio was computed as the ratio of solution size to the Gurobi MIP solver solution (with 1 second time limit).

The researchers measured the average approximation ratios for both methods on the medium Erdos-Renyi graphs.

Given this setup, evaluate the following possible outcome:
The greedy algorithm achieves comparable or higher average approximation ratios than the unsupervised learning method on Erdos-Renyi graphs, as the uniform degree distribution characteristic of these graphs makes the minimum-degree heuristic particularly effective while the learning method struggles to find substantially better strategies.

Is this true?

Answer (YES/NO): YES